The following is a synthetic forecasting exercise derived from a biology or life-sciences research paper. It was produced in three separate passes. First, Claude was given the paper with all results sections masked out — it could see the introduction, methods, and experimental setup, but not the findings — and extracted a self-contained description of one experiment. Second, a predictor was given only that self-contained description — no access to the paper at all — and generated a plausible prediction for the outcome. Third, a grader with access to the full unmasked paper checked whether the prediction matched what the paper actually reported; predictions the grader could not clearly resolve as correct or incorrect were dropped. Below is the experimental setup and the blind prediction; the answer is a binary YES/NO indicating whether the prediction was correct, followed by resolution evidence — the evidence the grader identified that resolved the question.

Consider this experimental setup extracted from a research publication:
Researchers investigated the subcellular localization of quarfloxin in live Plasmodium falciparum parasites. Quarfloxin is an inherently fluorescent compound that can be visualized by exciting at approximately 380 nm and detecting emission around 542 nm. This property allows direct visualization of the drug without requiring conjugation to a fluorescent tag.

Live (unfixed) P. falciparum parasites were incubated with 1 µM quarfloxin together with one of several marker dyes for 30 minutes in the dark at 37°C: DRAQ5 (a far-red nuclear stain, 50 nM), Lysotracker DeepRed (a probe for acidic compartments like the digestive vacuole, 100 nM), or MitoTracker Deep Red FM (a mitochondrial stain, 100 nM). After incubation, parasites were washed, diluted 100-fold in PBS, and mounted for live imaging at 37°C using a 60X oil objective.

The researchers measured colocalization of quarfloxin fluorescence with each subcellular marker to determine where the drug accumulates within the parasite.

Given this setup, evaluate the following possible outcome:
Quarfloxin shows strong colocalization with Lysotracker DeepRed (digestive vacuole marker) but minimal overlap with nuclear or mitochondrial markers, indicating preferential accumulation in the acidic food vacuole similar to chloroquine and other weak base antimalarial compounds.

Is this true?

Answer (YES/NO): NO